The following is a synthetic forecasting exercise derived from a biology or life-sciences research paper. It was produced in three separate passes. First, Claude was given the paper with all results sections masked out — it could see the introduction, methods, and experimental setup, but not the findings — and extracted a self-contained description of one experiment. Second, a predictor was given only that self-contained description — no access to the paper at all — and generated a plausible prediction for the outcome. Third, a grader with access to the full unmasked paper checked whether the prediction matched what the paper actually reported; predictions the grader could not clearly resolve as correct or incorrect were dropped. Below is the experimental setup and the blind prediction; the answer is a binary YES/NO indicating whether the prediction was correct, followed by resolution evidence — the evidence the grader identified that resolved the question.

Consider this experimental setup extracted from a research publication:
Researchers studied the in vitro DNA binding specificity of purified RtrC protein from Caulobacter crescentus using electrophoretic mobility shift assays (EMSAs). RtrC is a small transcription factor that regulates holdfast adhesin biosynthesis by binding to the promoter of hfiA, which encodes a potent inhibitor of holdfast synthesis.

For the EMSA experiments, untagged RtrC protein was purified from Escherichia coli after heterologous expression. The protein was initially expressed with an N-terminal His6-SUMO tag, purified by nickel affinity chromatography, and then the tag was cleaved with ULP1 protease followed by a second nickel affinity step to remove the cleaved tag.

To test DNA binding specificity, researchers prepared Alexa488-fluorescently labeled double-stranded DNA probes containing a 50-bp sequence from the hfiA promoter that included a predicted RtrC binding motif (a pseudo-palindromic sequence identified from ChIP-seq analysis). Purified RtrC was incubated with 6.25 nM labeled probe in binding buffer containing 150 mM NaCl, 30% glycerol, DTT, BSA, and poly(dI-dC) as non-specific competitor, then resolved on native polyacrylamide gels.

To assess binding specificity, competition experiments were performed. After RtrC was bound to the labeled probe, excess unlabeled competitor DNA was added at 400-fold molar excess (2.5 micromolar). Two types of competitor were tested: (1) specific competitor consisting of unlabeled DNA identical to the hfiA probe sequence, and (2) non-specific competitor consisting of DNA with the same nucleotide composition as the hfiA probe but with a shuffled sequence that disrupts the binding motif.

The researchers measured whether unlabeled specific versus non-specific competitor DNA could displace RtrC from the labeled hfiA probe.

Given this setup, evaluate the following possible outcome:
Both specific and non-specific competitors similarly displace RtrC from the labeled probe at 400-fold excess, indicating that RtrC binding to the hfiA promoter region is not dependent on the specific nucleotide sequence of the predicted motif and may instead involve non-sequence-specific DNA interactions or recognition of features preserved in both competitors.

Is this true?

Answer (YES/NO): NO